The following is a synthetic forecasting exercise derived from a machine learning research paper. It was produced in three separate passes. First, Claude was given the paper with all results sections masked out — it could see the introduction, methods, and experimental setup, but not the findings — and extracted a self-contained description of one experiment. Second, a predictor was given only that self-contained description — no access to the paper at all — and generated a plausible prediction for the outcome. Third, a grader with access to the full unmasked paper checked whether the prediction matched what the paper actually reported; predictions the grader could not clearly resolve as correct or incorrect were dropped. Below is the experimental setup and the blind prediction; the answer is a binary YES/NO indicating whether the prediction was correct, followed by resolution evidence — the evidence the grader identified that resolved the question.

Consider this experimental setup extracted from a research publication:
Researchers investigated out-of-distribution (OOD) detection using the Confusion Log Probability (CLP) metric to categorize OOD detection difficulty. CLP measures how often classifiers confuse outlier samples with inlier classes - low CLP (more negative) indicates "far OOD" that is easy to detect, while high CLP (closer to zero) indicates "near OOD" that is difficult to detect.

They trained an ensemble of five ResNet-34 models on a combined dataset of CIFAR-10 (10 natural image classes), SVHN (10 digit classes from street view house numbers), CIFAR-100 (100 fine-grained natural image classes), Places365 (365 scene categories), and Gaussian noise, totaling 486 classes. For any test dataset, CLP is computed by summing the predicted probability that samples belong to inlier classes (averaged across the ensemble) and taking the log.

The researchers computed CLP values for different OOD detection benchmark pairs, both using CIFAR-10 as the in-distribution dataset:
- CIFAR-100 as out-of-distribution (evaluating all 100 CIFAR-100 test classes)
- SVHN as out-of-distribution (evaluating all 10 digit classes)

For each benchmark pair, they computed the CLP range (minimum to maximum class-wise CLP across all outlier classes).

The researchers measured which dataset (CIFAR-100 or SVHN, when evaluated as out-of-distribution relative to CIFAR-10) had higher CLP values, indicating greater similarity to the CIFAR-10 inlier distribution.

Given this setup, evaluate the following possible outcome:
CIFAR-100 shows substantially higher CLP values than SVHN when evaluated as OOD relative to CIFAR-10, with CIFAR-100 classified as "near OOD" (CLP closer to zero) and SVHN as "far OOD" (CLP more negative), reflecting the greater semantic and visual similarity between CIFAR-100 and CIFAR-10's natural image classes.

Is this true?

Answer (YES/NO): YES